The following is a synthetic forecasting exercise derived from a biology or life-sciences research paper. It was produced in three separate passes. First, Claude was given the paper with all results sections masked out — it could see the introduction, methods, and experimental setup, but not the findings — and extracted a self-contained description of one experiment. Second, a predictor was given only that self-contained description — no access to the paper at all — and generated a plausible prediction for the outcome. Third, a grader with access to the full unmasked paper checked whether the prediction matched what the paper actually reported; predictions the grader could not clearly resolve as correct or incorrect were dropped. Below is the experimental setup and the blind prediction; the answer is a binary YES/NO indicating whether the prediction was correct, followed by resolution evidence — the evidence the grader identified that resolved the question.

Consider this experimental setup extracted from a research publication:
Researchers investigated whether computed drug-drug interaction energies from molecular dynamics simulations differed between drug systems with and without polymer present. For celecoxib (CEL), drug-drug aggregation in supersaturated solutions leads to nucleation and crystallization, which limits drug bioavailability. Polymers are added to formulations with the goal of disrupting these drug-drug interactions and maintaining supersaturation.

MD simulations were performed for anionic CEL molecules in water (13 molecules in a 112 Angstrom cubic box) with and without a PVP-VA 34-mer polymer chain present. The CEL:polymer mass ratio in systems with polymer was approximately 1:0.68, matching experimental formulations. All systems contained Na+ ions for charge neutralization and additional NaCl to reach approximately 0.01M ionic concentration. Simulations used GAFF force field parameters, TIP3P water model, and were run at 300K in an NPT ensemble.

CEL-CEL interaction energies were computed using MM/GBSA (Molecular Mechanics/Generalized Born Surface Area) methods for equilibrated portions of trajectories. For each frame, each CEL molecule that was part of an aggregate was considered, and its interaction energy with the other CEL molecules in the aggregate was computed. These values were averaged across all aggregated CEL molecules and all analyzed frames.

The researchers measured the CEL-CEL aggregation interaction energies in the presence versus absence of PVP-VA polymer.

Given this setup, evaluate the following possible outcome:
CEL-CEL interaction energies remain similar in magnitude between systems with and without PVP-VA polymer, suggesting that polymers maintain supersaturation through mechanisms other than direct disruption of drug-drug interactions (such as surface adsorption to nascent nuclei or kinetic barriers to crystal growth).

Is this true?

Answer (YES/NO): NO